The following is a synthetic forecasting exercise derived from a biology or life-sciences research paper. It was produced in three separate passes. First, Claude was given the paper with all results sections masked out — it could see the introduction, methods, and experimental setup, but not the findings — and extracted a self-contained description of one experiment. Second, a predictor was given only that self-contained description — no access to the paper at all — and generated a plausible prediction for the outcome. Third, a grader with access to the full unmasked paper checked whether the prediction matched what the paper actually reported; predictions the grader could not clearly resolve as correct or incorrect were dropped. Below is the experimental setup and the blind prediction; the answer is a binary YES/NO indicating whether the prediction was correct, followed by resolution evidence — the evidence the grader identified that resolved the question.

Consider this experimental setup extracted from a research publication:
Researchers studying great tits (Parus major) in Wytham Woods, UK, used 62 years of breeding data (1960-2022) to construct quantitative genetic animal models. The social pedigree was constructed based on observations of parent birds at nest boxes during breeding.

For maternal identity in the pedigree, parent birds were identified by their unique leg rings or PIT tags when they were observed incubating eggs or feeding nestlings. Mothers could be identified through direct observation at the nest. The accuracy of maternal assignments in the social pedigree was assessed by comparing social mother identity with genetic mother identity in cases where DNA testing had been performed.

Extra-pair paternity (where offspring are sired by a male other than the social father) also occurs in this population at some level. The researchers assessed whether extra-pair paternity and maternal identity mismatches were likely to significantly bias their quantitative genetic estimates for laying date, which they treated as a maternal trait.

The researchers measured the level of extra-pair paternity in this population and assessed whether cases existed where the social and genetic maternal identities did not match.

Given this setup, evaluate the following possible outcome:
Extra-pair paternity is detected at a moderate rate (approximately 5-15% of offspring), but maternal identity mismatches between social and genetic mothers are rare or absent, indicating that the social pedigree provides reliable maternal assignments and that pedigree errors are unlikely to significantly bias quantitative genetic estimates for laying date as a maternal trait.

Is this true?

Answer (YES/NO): YES